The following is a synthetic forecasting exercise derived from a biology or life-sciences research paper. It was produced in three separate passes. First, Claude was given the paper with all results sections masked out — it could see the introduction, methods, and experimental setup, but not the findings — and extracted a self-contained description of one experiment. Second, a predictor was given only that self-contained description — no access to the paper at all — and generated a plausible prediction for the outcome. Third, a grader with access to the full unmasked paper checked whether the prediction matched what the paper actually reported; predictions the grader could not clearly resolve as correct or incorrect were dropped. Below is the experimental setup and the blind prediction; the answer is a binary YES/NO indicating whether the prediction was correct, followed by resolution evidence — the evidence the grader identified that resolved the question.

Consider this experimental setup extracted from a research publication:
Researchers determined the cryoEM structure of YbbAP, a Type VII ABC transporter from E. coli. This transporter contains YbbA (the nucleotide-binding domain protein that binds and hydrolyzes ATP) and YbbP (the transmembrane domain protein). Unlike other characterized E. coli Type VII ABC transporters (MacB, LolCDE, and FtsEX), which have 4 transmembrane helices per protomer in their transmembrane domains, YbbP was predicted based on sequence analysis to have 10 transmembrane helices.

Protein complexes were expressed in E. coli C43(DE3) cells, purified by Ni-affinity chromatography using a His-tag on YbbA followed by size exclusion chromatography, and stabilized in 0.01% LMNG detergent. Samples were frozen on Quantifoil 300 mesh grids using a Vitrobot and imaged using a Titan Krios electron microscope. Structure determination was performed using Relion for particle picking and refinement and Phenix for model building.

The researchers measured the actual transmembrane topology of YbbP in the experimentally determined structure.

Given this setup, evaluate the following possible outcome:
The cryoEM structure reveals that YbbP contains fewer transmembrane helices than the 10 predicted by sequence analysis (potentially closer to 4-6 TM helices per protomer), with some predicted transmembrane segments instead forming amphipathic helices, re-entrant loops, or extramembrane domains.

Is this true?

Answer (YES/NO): NO